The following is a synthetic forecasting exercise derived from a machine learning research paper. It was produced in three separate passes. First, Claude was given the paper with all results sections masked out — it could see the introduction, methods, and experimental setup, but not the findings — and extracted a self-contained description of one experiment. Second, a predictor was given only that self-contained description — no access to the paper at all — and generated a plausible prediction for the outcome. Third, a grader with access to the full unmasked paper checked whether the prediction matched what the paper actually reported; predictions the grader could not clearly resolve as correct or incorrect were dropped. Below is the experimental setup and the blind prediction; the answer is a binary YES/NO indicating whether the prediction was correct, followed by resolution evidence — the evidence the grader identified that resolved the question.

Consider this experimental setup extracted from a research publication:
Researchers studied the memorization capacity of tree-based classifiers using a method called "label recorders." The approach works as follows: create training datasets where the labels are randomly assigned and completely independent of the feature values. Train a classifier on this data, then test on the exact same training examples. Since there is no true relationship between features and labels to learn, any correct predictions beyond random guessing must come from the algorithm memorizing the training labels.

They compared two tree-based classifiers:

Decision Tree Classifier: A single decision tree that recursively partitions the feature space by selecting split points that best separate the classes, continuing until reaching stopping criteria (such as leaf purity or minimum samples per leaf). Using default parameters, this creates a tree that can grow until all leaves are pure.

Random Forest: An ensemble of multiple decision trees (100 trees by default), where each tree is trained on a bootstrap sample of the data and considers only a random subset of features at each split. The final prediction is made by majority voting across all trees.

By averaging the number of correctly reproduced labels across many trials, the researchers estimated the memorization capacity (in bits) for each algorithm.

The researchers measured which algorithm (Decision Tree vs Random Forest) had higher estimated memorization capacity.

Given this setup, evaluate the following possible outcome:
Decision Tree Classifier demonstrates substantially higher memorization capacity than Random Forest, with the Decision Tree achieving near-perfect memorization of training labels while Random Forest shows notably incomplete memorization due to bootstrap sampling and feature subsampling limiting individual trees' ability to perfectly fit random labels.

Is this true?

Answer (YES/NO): NO